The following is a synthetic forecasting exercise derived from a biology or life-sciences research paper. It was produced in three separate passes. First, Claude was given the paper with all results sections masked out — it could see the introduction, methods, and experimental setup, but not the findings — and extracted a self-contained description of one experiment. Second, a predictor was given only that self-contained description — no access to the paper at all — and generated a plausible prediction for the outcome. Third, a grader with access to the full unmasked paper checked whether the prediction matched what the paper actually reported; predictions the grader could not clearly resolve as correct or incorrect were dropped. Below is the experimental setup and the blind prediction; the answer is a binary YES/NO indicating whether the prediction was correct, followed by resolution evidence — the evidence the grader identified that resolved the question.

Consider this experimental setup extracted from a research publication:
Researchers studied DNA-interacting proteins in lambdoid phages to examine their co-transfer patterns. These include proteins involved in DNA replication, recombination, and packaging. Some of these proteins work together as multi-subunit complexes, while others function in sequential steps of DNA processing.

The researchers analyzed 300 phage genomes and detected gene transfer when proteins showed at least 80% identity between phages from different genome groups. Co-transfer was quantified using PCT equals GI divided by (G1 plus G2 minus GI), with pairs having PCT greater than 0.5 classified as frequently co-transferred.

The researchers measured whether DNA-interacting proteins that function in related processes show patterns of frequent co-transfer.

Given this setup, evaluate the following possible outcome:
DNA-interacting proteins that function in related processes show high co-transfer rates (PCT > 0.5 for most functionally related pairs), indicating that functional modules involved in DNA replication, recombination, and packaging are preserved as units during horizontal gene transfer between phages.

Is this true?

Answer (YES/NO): NO